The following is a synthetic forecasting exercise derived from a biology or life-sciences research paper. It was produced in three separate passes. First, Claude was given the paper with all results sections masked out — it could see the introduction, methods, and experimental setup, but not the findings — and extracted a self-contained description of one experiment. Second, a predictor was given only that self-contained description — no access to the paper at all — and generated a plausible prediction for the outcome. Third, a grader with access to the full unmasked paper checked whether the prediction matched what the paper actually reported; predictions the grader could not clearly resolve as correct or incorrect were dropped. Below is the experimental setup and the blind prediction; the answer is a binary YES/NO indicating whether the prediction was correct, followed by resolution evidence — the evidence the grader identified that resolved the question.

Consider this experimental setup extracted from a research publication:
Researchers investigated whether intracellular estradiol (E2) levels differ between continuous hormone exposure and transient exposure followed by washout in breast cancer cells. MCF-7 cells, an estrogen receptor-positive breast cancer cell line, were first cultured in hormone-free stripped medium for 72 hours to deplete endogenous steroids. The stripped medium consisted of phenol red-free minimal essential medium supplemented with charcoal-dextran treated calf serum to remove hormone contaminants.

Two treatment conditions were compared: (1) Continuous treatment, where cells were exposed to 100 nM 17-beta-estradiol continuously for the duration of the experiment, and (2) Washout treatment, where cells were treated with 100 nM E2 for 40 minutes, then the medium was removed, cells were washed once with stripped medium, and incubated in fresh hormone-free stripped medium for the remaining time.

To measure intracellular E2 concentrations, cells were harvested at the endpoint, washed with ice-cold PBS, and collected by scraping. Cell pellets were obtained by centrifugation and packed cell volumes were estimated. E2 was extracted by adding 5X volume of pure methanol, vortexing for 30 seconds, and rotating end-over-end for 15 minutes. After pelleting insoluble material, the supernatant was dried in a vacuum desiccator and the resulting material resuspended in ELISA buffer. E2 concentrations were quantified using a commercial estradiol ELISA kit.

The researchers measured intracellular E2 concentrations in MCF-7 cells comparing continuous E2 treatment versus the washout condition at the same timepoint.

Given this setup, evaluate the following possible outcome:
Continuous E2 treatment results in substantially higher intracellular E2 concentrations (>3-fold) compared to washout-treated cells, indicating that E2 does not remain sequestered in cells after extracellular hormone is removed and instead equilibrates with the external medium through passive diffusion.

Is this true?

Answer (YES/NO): NO